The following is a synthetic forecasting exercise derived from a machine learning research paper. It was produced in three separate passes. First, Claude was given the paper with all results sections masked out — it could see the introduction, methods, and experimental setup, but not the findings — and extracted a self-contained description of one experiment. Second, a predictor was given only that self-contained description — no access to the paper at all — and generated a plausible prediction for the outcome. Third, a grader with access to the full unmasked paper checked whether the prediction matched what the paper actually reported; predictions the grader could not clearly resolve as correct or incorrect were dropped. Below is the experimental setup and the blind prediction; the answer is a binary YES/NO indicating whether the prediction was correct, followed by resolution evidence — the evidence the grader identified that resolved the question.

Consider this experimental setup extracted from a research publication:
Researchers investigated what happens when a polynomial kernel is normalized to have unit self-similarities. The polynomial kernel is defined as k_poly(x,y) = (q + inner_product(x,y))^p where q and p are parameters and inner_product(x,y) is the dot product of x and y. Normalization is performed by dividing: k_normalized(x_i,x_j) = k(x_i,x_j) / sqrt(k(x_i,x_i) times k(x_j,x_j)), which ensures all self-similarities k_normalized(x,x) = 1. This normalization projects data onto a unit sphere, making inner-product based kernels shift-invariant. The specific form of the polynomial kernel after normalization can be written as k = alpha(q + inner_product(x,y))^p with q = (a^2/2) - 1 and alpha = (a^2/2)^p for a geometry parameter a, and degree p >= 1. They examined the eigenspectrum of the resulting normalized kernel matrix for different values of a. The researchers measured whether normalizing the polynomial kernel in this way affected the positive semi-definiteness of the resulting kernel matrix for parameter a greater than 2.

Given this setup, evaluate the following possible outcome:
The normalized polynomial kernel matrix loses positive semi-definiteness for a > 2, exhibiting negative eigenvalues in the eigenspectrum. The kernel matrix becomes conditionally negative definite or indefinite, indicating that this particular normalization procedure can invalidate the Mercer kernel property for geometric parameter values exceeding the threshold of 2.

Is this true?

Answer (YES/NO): YES